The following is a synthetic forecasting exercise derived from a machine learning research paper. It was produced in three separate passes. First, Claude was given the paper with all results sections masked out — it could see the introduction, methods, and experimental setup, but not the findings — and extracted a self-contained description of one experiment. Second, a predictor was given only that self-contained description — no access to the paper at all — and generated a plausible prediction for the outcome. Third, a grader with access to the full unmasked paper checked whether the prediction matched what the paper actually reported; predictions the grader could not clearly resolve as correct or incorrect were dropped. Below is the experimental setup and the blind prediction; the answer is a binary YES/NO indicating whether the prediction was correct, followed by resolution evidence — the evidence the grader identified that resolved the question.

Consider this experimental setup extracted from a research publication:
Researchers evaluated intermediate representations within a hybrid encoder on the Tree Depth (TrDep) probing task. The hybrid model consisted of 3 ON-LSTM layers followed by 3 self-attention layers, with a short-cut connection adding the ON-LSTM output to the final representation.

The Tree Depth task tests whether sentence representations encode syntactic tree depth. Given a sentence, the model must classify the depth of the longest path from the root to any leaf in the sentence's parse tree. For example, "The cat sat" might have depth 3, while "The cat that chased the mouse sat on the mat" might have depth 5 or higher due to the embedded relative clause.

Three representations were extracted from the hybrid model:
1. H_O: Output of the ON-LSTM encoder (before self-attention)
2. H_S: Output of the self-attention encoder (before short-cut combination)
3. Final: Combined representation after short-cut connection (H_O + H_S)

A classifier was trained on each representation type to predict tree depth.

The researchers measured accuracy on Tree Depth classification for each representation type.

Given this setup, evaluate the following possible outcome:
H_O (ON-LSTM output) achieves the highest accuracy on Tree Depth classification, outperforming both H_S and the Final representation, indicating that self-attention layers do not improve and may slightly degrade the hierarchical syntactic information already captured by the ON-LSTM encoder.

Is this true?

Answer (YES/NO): NO